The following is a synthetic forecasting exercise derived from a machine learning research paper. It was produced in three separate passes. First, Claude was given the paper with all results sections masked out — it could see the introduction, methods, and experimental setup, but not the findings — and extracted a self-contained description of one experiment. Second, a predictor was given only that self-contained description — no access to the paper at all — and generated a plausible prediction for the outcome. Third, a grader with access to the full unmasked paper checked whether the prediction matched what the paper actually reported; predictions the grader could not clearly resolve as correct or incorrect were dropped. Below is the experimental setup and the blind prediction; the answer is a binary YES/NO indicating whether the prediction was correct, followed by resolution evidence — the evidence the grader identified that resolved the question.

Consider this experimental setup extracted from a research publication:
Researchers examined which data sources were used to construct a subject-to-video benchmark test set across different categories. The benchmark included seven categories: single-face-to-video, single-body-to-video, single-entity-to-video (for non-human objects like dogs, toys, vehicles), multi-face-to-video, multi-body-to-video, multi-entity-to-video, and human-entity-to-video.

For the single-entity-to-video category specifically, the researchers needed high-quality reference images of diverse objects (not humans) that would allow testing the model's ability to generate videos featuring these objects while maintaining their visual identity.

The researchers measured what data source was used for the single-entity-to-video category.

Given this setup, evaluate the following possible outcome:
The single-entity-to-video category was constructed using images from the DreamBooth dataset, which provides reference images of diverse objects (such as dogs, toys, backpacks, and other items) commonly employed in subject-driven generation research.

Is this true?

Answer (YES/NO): NO